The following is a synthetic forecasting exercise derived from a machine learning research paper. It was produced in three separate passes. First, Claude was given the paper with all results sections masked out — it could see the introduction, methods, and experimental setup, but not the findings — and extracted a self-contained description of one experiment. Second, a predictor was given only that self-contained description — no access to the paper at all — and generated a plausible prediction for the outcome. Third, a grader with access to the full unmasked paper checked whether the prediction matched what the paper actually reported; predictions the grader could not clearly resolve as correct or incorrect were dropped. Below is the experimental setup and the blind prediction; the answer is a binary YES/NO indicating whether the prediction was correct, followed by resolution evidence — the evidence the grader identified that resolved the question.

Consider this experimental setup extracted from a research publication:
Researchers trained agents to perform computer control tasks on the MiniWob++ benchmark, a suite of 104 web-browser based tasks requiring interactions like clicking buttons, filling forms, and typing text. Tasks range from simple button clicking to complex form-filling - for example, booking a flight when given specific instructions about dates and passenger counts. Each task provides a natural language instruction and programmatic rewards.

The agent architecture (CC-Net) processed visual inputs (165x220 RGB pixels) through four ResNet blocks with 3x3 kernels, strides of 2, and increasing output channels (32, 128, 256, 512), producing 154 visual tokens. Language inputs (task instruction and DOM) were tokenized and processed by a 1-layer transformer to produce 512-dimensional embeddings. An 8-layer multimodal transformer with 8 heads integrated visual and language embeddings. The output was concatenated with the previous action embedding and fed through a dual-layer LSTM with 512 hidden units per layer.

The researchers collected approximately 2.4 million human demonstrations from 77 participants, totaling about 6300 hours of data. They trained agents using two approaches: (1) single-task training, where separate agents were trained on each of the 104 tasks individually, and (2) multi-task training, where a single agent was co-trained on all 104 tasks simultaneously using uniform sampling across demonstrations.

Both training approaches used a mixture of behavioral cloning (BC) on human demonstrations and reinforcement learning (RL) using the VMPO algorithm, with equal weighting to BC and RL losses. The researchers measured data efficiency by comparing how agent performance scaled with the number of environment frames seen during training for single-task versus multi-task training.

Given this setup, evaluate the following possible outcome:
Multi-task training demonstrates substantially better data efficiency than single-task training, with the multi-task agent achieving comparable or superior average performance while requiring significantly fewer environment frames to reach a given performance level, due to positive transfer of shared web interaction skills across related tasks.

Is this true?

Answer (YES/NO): YES